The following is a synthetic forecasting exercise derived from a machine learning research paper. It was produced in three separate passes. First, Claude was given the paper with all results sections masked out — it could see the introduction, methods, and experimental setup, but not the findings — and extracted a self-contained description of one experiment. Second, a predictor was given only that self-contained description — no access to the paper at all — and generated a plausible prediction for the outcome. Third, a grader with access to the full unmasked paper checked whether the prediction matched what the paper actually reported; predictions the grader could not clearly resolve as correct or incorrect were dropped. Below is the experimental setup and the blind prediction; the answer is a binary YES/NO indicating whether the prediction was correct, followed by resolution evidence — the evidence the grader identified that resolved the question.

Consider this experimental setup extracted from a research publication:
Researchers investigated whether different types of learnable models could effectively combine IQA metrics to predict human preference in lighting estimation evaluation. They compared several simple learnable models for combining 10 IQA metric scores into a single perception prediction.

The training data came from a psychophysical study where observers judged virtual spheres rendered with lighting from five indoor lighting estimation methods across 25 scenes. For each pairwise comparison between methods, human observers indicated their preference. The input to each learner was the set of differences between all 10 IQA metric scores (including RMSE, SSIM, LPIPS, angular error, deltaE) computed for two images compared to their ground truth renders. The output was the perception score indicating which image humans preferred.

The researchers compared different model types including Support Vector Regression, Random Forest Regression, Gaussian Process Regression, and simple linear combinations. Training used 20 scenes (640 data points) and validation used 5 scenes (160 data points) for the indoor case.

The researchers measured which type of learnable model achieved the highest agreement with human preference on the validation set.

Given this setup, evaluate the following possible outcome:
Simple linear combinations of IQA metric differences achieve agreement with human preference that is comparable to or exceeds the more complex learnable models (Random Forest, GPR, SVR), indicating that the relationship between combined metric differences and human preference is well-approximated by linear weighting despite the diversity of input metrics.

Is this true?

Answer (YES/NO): NO